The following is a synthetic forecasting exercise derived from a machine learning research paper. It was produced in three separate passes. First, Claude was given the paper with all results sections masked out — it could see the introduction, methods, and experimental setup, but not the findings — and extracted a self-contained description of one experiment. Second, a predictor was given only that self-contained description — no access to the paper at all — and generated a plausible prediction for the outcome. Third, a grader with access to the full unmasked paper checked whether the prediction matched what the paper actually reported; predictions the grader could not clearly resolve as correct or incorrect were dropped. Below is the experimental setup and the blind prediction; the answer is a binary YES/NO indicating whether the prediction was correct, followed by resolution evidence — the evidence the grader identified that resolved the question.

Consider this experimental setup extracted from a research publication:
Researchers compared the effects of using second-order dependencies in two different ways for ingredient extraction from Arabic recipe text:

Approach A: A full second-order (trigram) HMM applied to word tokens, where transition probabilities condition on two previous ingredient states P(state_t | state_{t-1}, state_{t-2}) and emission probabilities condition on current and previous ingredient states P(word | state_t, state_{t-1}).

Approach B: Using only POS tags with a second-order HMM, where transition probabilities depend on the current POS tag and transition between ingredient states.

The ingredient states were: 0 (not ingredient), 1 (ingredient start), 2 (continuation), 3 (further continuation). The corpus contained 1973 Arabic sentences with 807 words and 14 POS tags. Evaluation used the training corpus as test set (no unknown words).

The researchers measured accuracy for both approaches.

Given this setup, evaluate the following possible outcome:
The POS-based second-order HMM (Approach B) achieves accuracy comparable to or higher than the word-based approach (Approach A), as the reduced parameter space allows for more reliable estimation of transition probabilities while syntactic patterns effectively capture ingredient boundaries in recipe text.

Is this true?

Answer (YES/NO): NO